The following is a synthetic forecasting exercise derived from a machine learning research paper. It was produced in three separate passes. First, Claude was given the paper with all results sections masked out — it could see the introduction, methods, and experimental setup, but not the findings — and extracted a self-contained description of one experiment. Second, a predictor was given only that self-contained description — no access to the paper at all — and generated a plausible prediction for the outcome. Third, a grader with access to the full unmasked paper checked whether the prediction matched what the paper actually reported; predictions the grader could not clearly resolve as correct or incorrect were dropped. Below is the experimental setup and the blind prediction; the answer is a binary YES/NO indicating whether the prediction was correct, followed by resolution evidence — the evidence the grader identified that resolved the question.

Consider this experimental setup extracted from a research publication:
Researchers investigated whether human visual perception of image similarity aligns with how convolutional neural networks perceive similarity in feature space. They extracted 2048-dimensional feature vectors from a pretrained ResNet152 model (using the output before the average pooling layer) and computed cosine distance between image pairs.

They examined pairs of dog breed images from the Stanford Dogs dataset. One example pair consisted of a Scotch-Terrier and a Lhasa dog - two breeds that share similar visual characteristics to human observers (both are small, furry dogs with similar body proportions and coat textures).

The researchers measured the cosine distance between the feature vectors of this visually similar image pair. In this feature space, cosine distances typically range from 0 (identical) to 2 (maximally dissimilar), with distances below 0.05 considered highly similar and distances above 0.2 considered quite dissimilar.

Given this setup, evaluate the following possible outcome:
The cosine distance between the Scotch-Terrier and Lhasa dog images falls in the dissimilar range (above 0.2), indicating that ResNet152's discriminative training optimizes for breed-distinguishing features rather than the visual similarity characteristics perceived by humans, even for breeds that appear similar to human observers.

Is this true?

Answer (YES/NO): YES